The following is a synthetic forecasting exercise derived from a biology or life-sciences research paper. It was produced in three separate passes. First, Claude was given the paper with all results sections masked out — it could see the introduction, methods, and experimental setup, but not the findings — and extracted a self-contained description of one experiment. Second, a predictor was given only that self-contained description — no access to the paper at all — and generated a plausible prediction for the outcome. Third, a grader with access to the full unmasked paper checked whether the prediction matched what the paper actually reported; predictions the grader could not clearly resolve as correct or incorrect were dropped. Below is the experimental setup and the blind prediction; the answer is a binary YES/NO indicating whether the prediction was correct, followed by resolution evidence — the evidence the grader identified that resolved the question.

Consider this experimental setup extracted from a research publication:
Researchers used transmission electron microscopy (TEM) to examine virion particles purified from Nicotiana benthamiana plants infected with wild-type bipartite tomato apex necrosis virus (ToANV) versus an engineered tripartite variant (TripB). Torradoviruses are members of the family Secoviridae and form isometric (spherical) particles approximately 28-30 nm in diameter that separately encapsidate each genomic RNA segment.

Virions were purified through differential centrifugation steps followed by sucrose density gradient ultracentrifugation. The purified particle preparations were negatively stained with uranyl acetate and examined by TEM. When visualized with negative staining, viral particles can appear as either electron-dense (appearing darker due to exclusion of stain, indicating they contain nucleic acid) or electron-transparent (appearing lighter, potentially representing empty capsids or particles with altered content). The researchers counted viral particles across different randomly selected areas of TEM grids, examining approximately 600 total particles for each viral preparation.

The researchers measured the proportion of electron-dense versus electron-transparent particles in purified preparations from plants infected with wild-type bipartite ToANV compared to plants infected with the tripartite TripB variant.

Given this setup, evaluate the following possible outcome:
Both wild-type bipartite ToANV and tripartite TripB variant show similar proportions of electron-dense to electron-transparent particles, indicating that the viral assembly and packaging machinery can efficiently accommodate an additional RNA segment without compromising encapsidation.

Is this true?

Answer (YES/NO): NO